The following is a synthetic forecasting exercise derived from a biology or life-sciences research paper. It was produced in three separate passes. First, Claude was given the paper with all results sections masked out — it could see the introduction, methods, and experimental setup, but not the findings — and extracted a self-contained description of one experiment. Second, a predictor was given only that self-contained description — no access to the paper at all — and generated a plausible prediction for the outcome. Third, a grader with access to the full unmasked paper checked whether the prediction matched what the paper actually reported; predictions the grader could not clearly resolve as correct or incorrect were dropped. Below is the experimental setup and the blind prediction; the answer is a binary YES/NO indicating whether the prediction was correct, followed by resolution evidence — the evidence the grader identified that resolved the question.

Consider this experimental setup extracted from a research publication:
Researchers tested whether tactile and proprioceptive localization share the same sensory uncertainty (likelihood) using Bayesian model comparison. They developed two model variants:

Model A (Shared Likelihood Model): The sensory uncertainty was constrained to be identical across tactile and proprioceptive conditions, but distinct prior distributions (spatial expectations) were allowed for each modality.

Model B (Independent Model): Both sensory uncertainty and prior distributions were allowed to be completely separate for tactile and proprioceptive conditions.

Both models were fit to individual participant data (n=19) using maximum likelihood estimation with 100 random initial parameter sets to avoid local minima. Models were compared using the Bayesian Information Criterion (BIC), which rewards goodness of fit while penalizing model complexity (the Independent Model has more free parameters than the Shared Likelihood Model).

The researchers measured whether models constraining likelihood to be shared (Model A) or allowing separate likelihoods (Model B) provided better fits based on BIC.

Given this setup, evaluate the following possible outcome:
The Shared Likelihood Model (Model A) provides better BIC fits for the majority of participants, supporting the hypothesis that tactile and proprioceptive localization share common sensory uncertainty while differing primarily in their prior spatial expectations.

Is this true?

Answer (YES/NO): NO